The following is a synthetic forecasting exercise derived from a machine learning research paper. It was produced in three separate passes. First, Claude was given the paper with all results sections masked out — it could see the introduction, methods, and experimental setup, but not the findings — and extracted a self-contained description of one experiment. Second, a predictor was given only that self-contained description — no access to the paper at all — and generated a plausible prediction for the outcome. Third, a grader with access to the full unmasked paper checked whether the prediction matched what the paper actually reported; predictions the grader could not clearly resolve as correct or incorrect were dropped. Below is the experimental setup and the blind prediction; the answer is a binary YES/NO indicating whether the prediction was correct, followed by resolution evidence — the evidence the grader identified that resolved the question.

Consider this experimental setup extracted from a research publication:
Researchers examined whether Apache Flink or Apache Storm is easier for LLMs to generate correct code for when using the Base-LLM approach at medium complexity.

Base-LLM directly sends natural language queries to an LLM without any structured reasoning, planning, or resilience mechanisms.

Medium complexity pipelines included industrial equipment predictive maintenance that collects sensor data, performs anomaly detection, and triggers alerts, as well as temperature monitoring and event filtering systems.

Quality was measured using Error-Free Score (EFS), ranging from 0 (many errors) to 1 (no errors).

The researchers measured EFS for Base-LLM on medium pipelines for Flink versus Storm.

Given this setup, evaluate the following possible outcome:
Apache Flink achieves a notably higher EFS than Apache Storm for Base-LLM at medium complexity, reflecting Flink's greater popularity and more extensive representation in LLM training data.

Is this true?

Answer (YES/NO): NO